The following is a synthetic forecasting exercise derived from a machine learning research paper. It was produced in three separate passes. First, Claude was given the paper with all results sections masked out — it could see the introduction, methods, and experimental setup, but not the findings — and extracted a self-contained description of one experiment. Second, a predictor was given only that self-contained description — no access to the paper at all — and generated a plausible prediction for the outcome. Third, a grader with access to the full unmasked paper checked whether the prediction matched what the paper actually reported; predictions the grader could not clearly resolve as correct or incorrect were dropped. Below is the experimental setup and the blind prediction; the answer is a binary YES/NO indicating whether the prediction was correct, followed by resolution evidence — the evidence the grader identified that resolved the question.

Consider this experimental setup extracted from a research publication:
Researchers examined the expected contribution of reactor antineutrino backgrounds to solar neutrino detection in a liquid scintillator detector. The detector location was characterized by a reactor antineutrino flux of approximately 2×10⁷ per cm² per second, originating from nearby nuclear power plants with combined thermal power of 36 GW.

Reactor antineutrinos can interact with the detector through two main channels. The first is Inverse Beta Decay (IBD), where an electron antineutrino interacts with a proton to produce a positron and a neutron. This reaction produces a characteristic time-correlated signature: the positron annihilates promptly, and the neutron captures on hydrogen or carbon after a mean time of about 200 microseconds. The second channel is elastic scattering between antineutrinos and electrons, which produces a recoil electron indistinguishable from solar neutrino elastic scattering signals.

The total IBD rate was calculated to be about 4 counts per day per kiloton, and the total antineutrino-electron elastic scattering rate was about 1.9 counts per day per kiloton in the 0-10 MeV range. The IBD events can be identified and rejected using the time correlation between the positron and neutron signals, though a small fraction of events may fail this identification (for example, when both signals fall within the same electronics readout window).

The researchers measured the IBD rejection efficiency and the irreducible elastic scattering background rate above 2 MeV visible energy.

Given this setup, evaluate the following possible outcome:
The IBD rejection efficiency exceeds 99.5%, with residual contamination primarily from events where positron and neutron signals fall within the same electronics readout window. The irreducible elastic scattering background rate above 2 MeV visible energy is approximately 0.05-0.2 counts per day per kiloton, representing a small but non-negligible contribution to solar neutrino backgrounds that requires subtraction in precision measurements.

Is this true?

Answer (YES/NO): YES